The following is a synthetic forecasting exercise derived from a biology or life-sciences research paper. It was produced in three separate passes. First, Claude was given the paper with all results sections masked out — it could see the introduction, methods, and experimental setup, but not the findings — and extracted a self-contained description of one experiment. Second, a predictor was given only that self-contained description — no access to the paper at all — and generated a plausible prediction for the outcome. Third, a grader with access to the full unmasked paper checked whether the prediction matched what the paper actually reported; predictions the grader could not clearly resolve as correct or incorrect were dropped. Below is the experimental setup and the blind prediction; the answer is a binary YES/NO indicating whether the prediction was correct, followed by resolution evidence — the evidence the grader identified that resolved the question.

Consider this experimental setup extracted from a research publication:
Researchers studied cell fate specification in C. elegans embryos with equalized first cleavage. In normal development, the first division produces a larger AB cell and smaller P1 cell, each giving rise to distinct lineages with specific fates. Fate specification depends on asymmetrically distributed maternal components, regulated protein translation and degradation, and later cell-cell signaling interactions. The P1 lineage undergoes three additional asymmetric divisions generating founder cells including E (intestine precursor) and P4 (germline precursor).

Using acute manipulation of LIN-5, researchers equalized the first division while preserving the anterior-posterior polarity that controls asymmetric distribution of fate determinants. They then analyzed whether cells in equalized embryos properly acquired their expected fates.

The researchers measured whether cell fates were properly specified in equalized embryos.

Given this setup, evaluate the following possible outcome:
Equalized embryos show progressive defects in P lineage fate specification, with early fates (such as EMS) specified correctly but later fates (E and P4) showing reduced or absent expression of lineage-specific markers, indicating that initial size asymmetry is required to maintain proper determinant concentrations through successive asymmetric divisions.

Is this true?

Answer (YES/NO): NO